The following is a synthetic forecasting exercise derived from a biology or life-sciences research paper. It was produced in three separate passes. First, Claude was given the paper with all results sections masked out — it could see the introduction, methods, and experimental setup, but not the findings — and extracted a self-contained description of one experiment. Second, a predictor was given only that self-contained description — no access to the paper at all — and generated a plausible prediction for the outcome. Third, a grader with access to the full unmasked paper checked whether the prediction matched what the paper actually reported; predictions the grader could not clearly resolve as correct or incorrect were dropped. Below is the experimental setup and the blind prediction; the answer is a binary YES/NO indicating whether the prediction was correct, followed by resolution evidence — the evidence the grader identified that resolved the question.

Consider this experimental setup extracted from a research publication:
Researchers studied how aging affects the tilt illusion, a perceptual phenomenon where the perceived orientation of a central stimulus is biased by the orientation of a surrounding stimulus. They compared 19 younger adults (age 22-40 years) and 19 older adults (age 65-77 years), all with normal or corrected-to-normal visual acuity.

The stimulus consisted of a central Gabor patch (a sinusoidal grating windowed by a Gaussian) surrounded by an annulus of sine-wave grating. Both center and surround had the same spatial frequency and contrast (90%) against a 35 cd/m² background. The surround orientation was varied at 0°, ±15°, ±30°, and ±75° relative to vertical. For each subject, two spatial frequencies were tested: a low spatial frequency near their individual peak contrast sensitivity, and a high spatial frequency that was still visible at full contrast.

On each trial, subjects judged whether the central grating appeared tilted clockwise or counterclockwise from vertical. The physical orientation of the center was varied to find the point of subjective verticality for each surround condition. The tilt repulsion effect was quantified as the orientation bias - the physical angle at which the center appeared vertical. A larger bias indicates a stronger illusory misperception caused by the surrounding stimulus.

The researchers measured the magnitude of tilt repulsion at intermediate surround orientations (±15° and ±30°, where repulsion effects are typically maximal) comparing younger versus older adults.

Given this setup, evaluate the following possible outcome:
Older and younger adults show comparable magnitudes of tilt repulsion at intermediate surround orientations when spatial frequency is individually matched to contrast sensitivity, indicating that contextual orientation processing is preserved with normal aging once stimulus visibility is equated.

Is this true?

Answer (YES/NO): NO